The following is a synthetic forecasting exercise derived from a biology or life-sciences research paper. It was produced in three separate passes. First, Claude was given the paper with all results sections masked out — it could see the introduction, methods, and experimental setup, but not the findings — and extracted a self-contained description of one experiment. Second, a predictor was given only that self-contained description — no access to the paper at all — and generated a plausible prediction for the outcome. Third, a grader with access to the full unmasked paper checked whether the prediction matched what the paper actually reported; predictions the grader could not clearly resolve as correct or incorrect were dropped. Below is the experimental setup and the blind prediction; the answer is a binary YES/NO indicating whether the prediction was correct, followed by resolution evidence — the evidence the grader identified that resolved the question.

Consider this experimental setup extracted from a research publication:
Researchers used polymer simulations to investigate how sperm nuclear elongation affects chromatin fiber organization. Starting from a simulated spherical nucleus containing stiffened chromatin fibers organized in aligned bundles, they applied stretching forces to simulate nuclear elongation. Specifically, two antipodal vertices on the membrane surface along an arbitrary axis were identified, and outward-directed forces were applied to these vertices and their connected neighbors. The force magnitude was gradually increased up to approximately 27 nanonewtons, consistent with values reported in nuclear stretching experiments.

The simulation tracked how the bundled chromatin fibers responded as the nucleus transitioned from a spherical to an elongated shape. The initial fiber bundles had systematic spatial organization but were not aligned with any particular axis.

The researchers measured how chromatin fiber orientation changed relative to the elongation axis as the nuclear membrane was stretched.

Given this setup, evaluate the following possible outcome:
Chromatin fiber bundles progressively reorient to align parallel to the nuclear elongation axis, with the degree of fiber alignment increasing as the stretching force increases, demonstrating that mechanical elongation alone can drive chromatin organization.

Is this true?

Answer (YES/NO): YES